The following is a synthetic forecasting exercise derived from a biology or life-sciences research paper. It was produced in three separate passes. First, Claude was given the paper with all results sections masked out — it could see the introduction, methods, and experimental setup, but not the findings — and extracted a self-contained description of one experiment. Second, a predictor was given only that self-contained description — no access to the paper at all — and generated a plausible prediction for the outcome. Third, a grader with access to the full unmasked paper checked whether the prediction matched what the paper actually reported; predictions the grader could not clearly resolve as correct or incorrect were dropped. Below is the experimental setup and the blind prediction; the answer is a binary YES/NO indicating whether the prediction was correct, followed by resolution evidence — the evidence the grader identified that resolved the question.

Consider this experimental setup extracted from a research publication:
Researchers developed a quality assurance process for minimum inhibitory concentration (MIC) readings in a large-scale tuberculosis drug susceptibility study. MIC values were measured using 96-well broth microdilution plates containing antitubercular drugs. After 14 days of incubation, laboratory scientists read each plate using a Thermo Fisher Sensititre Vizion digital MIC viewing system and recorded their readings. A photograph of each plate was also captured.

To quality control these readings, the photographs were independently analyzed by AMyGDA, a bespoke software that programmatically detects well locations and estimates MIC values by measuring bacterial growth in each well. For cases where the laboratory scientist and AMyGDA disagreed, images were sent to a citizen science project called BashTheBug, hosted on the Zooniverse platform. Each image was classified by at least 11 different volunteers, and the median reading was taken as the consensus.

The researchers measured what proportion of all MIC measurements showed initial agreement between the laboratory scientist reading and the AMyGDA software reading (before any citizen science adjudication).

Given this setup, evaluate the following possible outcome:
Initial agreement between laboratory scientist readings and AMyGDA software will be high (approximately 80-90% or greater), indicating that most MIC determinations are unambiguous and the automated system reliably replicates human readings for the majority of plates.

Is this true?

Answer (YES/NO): NO